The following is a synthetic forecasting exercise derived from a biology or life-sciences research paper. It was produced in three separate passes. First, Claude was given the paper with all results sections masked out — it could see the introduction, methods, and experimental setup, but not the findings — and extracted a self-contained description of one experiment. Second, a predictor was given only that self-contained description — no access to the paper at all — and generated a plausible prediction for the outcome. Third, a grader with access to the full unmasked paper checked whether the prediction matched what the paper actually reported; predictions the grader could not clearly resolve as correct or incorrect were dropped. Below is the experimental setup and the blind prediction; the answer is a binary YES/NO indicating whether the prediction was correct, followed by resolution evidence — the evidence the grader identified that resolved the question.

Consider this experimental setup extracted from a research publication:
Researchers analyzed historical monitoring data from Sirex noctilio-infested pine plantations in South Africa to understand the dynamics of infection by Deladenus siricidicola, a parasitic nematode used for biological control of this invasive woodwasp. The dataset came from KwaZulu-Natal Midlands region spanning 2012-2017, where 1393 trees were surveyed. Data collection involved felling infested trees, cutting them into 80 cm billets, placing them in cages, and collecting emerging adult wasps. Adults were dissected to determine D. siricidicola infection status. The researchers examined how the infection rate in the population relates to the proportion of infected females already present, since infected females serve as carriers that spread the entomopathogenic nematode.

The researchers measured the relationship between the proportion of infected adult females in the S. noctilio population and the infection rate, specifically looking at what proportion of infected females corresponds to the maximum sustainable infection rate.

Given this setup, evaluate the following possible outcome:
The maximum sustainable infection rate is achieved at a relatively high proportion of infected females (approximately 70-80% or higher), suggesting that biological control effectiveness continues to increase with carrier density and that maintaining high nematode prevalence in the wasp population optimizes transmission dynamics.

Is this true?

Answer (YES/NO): NO